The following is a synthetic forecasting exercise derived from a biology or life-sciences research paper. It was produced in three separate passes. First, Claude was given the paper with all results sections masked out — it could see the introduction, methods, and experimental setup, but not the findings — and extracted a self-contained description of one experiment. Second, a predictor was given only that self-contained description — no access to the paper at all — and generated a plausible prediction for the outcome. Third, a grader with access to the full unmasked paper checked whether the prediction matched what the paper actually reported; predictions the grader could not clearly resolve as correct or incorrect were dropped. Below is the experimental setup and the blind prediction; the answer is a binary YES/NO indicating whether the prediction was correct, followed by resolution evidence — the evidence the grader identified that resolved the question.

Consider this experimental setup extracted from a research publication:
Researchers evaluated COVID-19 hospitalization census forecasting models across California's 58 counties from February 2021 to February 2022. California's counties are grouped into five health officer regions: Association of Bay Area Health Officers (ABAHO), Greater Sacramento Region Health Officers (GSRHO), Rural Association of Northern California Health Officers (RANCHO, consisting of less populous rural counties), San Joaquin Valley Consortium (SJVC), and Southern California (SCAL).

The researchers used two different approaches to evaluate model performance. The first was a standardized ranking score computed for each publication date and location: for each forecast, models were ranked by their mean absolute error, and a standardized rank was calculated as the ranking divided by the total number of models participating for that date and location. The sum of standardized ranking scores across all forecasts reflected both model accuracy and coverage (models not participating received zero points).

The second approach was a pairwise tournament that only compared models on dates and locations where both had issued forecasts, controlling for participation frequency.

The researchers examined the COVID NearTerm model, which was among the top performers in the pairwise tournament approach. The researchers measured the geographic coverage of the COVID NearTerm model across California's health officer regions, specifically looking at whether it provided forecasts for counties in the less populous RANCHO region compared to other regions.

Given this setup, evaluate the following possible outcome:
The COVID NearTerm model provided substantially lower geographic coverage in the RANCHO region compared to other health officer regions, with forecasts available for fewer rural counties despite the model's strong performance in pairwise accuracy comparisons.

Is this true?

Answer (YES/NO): YES